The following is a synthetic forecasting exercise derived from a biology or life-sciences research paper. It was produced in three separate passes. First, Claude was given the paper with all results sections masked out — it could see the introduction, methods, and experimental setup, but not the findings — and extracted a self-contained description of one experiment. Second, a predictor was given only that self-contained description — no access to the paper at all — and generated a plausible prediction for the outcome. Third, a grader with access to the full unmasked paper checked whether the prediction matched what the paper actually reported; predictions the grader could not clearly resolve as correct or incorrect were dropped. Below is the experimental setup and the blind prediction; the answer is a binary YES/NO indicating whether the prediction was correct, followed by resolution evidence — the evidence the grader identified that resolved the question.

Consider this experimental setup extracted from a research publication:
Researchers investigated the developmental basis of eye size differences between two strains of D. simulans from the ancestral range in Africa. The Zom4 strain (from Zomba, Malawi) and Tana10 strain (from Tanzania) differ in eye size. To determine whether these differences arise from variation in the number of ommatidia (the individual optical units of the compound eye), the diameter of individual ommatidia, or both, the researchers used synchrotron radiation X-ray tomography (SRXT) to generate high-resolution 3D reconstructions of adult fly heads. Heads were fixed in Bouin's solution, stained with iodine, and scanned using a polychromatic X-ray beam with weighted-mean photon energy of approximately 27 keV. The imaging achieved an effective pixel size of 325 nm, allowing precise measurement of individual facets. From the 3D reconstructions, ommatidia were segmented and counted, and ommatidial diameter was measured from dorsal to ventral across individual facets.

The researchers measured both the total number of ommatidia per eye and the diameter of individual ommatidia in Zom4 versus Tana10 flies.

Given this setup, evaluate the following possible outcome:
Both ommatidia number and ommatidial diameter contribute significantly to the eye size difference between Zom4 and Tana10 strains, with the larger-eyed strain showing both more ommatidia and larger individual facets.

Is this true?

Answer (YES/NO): NO